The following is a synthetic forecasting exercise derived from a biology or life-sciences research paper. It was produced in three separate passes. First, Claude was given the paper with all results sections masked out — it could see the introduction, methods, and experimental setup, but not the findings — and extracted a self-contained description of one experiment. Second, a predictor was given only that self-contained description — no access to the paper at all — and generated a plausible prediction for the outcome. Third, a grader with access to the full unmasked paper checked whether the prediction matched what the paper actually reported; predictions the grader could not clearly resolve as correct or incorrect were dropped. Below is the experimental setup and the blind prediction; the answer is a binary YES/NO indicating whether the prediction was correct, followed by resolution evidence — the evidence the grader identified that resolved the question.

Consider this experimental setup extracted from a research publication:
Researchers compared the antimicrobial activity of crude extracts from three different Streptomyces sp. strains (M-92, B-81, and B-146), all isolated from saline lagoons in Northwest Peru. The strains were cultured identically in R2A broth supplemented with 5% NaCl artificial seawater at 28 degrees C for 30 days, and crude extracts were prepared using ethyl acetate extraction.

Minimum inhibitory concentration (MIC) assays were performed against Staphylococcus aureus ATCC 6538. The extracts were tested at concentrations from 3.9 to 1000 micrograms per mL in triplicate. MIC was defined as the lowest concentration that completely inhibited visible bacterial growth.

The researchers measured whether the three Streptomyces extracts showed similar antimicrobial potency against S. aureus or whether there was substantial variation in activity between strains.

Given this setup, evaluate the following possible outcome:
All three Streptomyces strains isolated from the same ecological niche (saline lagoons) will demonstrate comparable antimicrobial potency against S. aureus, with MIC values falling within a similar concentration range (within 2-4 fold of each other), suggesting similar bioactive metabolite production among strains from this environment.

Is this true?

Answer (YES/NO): YES